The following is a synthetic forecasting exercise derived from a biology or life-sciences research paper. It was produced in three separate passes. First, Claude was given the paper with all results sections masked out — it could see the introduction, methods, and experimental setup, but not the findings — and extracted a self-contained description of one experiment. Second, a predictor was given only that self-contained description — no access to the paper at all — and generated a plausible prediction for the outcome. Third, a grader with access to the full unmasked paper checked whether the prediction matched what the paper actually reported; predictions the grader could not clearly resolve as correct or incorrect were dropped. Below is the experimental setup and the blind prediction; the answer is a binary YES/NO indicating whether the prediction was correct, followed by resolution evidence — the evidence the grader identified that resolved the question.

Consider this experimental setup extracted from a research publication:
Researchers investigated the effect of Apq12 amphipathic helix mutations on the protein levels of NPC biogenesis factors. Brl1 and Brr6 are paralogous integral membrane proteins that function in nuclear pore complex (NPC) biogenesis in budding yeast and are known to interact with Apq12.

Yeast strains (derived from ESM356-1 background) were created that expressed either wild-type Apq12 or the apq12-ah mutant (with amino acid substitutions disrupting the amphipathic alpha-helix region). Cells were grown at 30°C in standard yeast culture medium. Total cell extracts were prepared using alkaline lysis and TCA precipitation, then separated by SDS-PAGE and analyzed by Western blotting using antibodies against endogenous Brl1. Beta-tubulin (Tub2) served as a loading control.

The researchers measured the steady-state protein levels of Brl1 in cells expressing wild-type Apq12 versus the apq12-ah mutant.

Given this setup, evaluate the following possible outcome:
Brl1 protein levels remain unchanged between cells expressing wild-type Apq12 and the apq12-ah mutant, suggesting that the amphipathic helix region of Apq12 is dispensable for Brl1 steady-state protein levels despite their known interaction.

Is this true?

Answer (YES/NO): NO